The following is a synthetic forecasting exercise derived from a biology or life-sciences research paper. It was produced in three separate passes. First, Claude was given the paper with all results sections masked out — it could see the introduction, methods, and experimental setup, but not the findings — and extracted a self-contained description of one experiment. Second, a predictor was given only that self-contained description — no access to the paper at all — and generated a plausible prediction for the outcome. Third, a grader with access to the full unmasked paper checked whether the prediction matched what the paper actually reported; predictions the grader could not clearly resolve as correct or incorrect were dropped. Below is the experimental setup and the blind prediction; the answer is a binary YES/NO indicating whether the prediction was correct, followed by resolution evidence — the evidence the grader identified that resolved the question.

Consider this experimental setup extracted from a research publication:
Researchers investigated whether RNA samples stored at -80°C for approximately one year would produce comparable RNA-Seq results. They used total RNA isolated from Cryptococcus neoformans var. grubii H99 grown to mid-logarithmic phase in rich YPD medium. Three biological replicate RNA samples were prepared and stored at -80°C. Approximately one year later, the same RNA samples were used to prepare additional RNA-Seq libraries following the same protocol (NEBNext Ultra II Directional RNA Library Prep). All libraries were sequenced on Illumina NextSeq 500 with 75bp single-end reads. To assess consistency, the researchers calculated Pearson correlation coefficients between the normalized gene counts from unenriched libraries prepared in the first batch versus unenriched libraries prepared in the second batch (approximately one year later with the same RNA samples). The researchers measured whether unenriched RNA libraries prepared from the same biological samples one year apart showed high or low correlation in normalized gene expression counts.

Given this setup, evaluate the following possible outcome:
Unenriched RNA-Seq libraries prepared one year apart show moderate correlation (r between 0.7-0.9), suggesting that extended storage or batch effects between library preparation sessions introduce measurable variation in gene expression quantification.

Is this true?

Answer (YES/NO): NO